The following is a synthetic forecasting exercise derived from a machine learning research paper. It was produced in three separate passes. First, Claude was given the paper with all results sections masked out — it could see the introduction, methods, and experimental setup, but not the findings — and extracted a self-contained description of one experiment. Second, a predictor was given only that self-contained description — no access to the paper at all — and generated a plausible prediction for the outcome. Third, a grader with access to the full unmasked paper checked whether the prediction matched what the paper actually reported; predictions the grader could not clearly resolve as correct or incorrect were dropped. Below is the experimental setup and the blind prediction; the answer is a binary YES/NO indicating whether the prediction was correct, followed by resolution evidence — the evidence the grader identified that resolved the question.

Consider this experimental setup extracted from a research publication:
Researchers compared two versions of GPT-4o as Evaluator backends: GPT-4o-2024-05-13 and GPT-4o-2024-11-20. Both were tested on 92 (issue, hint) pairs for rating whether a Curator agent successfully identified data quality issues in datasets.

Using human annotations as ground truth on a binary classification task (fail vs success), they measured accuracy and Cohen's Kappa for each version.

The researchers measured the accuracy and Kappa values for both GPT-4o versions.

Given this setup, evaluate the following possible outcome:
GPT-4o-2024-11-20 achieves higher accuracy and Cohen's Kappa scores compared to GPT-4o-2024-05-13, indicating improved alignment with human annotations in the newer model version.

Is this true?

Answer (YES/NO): YES